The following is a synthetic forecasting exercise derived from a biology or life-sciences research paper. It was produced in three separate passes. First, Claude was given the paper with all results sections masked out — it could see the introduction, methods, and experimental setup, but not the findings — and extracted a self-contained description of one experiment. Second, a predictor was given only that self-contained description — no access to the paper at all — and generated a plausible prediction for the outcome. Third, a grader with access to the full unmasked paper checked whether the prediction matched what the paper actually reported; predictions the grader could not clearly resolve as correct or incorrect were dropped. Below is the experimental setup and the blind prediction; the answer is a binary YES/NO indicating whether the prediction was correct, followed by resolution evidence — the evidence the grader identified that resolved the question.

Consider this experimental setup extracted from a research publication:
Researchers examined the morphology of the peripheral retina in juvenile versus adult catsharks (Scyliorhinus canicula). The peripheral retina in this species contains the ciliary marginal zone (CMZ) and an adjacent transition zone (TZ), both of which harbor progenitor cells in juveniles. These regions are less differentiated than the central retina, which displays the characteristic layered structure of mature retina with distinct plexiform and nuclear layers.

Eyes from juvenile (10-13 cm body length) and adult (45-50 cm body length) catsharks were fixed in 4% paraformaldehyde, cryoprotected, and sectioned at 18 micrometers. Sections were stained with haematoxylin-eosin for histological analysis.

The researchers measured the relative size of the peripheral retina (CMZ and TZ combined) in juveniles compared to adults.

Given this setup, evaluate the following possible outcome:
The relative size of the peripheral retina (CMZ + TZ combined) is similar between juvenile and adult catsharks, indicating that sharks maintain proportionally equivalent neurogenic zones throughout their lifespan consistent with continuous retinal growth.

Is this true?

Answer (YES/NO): NO